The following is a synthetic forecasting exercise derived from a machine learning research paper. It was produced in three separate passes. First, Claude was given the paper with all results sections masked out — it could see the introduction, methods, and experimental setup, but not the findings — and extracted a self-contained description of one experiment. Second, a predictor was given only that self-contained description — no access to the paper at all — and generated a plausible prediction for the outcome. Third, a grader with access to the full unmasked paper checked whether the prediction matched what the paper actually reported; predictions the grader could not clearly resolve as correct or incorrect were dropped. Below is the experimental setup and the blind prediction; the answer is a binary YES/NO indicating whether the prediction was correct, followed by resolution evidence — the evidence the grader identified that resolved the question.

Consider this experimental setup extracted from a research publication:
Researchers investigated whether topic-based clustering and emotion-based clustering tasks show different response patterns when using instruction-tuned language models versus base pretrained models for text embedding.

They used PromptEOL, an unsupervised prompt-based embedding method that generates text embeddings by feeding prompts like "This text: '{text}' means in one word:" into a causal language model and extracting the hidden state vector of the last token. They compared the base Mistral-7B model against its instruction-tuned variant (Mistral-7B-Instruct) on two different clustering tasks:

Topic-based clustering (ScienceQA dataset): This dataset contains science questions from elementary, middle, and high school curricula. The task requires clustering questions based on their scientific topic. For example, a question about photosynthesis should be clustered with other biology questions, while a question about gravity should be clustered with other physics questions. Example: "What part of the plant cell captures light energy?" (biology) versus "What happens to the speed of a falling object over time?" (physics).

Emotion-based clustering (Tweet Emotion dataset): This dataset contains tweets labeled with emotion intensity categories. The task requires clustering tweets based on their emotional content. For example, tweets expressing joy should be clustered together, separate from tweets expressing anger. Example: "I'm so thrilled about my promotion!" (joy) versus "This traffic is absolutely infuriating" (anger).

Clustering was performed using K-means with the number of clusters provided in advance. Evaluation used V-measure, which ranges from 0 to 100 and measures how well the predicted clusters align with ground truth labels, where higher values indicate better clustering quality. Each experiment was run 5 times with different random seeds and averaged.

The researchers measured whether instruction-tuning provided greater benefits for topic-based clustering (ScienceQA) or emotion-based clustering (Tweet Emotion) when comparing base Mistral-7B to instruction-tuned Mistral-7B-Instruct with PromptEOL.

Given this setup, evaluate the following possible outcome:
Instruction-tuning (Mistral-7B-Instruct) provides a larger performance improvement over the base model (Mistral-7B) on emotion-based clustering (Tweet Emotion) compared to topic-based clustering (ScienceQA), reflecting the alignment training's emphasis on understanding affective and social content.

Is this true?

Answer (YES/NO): YES